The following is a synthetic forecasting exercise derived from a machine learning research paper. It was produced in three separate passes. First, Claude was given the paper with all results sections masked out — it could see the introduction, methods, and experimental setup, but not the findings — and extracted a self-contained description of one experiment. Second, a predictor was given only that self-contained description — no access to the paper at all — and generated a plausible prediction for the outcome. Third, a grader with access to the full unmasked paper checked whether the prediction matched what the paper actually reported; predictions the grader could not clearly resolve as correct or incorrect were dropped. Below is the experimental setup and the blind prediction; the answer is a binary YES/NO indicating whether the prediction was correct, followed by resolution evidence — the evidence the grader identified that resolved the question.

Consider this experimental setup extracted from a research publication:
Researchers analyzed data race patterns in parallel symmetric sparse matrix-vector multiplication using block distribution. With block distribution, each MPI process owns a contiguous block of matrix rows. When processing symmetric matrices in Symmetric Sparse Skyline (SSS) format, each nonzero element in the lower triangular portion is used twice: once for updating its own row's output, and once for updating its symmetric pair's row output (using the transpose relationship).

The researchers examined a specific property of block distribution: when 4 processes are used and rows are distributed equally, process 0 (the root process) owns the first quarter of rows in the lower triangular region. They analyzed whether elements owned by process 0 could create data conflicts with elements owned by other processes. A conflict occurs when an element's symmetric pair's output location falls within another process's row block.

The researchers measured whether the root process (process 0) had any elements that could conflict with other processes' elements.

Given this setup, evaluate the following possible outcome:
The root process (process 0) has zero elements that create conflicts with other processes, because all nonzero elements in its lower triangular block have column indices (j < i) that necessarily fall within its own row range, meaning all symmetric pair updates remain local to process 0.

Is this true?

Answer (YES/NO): YES